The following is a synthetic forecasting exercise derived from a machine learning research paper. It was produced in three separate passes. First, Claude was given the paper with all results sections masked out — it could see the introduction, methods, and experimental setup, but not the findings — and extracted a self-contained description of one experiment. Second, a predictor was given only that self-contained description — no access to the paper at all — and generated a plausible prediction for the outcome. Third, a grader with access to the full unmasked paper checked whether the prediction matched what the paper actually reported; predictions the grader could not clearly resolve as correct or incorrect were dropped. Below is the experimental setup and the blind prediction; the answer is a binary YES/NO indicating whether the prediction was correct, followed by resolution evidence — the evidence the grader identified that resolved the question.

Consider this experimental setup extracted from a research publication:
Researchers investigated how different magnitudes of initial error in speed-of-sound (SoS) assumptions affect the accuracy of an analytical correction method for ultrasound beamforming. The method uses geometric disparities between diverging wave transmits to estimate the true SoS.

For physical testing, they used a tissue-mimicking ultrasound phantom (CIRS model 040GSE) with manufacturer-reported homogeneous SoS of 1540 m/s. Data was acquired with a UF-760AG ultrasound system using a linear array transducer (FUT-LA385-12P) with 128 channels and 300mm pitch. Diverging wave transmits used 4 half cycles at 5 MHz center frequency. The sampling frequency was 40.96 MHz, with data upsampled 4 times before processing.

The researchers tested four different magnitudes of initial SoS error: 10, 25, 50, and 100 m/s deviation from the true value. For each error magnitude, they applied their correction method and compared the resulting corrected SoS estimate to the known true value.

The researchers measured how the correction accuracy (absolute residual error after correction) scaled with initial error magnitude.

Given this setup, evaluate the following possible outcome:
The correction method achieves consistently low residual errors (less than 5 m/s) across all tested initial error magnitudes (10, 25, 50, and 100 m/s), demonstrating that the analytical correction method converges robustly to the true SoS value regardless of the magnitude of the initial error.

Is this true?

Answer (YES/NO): YES